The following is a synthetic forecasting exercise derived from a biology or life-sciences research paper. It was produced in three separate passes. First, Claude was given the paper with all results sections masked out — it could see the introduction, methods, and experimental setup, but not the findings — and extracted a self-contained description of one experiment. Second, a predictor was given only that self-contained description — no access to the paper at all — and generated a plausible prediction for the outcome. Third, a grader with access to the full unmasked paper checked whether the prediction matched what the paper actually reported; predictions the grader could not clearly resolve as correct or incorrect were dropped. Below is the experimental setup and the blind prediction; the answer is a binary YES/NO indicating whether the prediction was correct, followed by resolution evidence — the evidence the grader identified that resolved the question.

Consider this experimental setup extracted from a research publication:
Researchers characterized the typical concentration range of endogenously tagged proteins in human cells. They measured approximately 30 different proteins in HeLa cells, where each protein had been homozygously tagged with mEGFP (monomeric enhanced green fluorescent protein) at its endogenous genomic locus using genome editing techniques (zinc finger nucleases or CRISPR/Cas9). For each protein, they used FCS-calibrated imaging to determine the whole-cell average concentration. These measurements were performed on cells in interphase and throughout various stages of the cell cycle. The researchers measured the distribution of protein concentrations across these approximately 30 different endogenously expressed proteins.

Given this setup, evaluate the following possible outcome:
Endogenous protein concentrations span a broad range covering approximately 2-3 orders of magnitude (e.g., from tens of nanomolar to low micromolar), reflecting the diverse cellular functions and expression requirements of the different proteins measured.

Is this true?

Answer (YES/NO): YES